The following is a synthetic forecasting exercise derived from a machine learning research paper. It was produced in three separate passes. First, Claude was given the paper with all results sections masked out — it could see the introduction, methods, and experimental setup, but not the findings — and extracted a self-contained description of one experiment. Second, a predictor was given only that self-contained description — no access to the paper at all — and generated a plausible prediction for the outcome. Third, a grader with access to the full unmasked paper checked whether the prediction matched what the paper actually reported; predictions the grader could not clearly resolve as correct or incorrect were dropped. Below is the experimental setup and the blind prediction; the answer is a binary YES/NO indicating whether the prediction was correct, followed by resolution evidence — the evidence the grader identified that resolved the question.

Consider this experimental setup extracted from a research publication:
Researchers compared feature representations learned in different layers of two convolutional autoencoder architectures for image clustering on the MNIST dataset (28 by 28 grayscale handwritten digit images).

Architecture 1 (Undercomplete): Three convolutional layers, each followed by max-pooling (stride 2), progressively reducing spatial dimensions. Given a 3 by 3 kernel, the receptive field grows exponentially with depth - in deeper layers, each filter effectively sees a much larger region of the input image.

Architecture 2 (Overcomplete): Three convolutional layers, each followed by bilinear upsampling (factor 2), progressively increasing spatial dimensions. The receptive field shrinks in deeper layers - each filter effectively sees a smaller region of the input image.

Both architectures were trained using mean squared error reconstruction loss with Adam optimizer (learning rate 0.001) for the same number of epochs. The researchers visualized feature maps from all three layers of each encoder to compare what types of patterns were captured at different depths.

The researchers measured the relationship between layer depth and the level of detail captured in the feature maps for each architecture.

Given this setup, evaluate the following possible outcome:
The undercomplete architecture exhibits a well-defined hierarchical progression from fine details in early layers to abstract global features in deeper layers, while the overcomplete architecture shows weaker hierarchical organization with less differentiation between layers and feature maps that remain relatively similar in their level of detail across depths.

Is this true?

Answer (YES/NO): NO